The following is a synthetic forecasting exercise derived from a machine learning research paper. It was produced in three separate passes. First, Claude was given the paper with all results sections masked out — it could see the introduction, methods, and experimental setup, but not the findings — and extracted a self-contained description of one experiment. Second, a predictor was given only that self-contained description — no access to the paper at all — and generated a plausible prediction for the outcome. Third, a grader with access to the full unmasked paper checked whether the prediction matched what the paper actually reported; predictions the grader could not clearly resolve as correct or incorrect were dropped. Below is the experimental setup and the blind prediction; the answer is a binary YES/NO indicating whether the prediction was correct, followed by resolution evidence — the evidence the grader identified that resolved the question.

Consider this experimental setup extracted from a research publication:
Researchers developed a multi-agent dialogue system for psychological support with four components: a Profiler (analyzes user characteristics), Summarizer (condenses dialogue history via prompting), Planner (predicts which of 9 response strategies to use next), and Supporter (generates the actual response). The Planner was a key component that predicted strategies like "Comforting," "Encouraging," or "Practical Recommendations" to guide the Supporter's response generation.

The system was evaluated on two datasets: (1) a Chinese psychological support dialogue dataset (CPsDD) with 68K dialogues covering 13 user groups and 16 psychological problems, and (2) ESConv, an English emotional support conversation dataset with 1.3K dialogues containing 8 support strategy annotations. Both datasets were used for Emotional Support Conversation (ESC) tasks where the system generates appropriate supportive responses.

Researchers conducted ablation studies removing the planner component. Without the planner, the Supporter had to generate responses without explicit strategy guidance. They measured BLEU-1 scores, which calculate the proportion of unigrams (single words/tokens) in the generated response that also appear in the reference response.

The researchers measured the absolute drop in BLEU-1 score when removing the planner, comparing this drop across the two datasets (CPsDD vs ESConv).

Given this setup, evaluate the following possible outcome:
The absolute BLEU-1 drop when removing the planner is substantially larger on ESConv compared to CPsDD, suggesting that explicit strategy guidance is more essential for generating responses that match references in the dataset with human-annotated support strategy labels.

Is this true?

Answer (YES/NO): NO